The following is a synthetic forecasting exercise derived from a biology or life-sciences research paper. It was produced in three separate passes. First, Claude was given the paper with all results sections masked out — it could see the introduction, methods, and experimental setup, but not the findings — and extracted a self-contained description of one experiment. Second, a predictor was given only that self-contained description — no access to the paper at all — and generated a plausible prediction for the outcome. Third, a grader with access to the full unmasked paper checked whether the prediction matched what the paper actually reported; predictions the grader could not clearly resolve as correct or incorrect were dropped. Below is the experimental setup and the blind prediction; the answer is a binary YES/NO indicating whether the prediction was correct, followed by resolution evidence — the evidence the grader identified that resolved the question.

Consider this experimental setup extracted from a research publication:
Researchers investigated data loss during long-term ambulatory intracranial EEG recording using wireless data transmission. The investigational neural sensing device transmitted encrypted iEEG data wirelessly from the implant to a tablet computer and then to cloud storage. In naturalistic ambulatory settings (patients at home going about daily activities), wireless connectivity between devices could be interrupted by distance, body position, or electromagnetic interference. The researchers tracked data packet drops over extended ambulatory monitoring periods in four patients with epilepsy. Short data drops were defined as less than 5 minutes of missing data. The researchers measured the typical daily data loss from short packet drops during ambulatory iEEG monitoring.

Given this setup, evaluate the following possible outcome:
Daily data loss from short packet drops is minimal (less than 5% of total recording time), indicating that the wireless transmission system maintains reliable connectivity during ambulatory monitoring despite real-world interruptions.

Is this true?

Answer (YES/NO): NO